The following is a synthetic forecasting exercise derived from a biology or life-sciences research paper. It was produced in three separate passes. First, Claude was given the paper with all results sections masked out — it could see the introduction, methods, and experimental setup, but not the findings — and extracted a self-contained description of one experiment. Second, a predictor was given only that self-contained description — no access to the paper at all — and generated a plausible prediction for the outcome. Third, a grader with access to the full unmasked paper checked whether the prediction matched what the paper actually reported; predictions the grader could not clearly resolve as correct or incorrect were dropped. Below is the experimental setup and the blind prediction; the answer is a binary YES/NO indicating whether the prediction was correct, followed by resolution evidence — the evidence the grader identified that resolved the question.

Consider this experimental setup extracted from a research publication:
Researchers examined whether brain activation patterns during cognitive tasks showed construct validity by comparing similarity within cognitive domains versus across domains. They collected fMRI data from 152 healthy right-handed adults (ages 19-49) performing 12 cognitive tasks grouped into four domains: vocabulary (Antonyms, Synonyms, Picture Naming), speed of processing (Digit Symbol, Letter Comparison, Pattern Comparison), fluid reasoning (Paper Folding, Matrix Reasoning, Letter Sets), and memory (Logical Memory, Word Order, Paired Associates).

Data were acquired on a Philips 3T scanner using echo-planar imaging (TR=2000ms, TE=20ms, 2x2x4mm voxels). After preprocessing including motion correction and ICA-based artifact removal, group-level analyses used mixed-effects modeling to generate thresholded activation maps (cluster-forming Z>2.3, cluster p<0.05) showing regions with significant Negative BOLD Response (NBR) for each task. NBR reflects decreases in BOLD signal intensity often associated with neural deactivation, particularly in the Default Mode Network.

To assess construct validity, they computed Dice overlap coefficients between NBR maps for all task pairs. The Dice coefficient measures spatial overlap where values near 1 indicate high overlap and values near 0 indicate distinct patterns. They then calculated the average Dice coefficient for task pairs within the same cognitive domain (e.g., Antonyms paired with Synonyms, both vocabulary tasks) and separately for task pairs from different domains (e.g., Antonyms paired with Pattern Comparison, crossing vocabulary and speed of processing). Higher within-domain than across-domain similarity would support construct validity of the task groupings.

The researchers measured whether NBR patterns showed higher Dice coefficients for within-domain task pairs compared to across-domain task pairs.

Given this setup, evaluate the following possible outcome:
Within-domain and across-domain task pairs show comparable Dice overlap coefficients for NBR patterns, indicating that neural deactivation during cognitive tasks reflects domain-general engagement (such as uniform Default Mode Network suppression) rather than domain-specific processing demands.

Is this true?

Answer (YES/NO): NO